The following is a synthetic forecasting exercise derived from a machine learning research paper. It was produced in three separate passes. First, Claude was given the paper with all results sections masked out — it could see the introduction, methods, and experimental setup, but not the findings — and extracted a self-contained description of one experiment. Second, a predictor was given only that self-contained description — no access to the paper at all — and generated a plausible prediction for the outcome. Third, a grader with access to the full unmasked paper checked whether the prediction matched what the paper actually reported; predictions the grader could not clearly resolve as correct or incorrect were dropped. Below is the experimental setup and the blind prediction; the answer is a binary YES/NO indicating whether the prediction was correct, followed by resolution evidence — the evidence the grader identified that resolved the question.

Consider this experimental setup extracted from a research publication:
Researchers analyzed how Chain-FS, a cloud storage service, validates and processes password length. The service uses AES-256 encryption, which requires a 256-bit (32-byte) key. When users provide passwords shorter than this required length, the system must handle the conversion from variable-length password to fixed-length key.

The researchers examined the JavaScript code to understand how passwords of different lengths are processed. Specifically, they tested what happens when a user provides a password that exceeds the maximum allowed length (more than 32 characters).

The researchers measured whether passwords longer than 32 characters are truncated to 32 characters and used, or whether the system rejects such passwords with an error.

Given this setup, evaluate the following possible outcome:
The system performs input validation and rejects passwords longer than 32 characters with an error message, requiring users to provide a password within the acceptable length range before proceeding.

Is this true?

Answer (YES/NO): YES